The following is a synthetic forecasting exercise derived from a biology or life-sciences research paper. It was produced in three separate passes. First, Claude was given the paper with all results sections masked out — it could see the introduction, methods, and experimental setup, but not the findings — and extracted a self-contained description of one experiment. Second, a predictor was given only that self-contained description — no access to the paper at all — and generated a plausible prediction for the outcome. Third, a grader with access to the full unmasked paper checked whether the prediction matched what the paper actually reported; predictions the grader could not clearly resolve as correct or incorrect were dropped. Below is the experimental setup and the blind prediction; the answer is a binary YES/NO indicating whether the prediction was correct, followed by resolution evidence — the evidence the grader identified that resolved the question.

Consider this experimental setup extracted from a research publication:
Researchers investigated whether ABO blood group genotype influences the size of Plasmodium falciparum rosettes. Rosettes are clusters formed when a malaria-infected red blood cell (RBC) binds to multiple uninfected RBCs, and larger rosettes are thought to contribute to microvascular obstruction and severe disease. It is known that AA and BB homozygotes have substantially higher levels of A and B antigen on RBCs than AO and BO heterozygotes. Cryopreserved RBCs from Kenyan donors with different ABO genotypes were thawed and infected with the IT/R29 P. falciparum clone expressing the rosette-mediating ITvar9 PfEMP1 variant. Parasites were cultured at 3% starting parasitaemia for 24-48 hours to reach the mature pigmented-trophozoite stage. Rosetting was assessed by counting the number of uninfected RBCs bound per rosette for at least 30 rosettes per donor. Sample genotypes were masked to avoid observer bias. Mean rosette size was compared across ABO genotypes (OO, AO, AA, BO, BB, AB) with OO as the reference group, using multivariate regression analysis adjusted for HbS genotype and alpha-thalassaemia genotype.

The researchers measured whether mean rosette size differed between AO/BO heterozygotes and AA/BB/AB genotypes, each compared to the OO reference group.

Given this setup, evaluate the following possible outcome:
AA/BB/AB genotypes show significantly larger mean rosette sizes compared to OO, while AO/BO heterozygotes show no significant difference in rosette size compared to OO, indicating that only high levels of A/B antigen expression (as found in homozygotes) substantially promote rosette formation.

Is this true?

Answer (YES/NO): NO